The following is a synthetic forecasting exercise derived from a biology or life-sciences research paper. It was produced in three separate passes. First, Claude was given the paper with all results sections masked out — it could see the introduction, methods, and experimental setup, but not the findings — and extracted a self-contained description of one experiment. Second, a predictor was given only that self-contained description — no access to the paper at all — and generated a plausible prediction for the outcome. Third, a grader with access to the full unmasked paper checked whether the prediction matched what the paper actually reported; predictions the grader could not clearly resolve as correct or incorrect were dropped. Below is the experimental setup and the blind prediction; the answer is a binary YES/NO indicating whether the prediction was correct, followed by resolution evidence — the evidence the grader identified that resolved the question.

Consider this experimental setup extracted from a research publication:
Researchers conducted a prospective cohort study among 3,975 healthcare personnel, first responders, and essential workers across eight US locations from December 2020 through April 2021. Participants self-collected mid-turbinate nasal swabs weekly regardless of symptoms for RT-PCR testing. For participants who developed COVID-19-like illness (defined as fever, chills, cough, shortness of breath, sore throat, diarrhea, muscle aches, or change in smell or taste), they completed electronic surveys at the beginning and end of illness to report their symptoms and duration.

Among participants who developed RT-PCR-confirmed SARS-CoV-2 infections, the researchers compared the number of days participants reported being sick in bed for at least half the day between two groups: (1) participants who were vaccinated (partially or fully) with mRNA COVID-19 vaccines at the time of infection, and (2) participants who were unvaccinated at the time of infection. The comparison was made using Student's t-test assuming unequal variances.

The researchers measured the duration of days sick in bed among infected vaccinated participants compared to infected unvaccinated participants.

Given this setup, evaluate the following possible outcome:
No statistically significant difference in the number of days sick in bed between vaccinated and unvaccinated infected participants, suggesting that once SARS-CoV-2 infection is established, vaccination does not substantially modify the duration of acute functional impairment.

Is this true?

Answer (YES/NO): NO